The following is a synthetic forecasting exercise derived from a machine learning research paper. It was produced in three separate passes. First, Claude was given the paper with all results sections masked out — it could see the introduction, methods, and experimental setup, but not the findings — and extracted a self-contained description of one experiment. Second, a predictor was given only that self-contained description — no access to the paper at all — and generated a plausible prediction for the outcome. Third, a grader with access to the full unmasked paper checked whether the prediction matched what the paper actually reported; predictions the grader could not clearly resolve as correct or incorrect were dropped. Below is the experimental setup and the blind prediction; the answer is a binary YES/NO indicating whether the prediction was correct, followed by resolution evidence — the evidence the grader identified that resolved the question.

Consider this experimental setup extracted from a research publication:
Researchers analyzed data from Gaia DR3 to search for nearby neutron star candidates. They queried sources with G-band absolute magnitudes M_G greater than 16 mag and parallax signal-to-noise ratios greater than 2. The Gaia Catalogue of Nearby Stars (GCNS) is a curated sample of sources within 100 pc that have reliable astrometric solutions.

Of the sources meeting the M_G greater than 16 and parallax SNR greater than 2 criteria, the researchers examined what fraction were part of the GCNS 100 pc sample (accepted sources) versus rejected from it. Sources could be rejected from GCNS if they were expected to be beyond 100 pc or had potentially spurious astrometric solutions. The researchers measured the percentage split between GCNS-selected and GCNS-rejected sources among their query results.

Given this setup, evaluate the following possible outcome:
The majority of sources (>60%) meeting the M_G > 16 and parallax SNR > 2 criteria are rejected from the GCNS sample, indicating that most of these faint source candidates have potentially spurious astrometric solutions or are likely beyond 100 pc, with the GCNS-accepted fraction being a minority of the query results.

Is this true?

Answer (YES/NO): YES